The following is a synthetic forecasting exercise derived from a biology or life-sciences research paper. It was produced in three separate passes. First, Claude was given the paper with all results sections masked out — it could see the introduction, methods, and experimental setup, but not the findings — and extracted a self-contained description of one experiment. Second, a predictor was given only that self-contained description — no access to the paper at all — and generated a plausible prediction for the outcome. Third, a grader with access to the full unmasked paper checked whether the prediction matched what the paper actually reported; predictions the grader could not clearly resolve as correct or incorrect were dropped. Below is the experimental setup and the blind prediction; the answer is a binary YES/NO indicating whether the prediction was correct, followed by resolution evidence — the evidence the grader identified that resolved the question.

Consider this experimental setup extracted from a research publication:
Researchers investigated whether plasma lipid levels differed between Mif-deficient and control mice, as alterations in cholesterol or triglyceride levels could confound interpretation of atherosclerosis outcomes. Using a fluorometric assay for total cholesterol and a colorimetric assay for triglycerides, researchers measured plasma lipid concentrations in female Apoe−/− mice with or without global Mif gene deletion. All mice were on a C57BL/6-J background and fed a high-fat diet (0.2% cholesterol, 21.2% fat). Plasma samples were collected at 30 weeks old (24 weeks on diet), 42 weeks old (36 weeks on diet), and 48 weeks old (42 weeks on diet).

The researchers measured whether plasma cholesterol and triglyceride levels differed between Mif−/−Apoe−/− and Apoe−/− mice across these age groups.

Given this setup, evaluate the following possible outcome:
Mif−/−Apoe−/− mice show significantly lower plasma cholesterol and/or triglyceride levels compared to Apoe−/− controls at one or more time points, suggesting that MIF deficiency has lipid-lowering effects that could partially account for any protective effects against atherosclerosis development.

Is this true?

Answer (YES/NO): NO